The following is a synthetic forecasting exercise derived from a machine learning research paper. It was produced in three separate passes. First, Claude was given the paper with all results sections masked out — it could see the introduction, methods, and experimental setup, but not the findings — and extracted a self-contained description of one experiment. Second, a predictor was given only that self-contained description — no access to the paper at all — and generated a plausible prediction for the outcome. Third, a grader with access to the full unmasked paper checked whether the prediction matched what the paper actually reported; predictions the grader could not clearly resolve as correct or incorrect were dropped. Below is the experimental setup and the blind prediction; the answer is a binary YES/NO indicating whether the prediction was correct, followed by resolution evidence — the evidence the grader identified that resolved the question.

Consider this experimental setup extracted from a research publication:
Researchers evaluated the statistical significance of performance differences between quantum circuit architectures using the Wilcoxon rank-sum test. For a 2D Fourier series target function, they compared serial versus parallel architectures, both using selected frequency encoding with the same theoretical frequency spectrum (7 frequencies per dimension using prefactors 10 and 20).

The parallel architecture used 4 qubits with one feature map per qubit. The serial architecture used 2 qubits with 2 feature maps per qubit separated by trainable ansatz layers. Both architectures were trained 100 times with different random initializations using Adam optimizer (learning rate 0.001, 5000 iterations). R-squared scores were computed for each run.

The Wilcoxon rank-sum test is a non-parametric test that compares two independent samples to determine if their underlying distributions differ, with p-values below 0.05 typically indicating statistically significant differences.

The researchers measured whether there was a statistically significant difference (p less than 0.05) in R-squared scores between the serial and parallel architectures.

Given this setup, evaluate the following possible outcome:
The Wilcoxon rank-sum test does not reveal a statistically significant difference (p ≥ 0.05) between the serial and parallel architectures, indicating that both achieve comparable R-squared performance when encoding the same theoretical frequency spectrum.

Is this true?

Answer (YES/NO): NO